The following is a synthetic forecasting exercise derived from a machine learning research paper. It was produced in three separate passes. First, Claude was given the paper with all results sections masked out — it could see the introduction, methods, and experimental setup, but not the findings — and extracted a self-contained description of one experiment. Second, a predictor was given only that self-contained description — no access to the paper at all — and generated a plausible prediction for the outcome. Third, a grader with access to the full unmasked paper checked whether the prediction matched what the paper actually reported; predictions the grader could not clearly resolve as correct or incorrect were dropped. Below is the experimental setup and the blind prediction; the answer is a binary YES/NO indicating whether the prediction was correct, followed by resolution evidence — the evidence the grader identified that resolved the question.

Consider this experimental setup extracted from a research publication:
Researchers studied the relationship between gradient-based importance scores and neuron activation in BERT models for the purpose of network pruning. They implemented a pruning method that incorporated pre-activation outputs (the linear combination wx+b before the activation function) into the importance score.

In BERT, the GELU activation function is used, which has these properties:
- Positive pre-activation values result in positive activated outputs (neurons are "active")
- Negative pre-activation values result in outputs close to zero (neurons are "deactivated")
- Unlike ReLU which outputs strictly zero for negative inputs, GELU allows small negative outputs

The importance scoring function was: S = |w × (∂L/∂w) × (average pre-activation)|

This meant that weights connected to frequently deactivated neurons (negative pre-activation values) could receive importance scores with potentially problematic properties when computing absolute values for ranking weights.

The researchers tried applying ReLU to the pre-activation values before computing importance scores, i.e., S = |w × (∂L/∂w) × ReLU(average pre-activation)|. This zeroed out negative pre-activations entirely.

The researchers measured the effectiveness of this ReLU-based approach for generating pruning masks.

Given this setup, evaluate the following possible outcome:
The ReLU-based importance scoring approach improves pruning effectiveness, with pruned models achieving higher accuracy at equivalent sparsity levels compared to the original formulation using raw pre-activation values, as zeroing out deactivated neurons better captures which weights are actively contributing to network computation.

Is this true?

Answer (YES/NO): NO